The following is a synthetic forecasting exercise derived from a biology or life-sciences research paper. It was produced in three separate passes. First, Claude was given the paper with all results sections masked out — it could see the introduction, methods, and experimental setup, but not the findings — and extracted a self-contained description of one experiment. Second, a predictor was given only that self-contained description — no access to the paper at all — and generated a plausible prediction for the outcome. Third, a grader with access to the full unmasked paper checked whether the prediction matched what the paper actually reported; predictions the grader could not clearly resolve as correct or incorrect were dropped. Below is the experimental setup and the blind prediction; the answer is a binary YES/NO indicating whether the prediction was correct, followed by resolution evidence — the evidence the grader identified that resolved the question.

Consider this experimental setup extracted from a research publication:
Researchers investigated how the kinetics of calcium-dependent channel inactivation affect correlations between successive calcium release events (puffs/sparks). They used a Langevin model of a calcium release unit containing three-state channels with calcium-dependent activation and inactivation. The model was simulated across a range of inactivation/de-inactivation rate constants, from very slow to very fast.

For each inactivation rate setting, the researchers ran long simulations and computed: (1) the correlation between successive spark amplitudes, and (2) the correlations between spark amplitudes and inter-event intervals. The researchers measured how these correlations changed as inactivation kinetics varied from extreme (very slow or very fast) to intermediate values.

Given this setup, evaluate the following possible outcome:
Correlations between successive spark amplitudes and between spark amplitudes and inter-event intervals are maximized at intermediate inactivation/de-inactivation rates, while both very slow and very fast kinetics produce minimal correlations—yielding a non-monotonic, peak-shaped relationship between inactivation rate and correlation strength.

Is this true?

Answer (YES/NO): YES